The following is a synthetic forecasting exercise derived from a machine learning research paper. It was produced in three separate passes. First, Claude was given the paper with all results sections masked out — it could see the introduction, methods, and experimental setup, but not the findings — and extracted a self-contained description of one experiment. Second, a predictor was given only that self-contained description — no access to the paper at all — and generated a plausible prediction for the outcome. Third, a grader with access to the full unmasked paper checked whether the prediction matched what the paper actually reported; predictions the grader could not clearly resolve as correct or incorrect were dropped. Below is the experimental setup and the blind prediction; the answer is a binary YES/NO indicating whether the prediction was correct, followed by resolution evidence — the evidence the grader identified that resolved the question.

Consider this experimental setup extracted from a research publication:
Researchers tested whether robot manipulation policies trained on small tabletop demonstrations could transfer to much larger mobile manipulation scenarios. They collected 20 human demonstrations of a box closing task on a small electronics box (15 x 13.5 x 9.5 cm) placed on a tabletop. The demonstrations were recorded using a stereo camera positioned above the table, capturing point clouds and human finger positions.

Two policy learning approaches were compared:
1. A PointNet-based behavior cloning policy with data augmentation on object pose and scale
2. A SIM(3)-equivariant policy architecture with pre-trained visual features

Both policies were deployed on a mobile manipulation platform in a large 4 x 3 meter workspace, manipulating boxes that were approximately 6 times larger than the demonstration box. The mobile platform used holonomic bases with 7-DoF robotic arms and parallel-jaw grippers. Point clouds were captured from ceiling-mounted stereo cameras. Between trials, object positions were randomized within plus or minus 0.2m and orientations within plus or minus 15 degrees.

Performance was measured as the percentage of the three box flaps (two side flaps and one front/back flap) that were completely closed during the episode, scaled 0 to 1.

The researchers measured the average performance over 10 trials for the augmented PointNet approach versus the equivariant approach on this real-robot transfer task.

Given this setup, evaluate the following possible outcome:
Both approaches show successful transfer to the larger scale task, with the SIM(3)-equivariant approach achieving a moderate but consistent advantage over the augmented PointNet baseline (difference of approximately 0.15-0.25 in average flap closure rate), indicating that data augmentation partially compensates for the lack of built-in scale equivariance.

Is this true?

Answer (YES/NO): NO